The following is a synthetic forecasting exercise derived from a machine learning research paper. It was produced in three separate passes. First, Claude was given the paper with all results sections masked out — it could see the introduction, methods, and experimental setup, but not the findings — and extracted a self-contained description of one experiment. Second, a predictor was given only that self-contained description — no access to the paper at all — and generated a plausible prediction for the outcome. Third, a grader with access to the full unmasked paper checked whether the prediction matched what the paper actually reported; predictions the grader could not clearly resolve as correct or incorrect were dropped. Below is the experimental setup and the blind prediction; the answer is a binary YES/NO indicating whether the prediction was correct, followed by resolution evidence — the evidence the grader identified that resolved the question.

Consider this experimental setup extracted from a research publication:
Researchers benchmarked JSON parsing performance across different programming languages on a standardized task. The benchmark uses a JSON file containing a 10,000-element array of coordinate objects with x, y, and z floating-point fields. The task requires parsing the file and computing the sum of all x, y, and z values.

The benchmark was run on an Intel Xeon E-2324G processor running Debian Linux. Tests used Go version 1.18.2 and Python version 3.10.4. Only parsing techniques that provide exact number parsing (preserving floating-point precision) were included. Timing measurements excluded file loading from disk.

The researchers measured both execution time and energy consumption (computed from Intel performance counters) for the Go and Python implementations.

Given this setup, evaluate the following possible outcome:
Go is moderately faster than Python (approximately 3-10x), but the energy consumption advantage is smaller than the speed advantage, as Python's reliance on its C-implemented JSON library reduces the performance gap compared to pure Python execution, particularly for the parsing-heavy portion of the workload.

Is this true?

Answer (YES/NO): NO